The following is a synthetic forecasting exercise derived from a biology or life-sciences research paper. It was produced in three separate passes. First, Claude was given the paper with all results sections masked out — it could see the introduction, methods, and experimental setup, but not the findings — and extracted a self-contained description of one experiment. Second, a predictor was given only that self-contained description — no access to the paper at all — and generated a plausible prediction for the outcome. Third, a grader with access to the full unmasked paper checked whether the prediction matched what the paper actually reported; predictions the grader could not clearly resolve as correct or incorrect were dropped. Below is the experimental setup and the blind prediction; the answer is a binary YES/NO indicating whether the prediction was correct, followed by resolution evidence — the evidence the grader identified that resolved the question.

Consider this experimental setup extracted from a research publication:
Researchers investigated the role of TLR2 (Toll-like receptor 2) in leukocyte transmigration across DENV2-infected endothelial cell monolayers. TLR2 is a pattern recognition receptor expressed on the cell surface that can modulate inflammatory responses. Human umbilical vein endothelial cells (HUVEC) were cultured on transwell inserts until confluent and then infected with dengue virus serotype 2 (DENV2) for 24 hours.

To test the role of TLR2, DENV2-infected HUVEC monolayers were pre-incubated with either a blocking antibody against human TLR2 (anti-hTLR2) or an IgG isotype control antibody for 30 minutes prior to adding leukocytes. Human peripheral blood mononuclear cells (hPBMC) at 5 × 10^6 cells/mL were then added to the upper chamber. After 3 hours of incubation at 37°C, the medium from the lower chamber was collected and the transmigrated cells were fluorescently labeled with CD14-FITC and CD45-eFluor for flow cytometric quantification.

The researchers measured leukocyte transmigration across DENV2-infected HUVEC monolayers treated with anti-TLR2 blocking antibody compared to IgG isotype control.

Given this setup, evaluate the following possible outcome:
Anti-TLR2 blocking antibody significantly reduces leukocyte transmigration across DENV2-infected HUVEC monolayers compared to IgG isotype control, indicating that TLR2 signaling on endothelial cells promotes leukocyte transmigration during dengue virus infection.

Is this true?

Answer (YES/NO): YES